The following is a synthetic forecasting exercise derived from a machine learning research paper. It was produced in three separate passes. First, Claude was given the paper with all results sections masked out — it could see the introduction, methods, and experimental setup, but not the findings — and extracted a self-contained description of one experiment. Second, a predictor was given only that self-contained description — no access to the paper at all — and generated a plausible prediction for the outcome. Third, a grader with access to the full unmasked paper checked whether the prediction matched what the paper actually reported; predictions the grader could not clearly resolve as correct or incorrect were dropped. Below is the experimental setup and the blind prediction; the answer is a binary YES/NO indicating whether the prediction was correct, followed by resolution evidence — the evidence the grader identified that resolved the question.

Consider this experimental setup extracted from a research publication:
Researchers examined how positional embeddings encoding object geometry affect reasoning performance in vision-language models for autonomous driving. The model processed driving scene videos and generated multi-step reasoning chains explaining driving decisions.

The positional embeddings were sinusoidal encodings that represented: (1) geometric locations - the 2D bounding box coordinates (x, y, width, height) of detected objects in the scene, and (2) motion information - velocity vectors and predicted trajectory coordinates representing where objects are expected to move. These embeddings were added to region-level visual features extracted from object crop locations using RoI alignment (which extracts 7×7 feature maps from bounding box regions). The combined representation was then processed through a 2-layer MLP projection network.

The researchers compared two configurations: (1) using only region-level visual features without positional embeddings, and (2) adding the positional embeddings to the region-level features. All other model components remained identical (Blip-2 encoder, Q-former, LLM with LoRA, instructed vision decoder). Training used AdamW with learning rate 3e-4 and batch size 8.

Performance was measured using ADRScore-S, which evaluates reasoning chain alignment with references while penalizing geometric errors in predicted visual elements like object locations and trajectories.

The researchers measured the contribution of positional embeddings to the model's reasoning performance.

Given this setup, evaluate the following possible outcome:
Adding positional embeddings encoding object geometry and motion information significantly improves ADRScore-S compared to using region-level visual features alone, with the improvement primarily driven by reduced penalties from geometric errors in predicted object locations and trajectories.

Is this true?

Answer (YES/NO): NO